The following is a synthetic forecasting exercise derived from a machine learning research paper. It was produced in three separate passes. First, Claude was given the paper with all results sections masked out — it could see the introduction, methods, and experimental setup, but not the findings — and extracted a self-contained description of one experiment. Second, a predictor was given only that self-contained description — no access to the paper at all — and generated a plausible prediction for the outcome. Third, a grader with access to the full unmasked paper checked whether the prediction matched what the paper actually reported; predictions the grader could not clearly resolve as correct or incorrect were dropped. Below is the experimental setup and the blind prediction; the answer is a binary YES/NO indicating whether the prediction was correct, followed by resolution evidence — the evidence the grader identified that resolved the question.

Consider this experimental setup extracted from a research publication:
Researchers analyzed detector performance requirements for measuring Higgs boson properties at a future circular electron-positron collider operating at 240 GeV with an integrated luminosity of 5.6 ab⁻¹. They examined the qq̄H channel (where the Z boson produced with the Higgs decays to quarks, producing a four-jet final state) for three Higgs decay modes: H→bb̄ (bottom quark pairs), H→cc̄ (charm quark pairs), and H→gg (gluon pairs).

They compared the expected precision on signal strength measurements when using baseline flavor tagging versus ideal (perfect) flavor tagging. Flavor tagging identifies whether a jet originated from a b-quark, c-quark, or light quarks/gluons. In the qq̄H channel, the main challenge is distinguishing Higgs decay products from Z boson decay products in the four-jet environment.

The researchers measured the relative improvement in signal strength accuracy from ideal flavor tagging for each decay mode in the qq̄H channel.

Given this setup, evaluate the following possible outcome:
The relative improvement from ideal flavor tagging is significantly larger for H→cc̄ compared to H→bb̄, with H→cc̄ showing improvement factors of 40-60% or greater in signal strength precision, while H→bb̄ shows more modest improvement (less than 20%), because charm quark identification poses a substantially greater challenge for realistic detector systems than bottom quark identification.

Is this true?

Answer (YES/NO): NO